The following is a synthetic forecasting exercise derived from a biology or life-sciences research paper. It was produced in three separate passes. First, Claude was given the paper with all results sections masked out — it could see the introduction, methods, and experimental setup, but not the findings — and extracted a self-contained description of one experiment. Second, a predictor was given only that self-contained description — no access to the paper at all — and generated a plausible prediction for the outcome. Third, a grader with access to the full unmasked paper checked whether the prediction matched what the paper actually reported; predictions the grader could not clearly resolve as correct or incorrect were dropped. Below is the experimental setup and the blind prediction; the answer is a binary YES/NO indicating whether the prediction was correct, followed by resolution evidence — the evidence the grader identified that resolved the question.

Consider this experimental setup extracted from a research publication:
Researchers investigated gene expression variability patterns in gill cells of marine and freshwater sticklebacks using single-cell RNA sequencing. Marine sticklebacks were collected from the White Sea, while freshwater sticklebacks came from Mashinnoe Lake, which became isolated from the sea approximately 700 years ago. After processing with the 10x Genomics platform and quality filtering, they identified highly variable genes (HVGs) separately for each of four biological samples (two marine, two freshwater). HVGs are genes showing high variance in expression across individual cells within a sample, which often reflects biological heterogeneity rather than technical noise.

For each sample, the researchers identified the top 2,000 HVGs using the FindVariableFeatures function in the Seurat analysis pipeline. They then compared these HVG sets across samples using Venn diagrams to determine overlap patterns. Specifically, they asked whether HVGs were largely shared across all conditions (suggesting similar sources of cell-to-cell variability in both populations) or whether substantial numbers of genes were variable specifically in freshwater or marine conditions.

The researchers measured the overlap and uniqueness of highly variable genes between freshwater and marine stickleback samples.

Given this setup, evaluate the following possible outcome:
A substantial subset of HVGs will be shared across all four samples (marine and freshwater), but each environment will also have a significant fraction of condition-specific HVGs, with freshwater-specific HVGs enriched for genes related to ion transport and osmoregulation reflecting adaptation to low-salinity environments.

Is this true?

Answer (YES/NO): NO